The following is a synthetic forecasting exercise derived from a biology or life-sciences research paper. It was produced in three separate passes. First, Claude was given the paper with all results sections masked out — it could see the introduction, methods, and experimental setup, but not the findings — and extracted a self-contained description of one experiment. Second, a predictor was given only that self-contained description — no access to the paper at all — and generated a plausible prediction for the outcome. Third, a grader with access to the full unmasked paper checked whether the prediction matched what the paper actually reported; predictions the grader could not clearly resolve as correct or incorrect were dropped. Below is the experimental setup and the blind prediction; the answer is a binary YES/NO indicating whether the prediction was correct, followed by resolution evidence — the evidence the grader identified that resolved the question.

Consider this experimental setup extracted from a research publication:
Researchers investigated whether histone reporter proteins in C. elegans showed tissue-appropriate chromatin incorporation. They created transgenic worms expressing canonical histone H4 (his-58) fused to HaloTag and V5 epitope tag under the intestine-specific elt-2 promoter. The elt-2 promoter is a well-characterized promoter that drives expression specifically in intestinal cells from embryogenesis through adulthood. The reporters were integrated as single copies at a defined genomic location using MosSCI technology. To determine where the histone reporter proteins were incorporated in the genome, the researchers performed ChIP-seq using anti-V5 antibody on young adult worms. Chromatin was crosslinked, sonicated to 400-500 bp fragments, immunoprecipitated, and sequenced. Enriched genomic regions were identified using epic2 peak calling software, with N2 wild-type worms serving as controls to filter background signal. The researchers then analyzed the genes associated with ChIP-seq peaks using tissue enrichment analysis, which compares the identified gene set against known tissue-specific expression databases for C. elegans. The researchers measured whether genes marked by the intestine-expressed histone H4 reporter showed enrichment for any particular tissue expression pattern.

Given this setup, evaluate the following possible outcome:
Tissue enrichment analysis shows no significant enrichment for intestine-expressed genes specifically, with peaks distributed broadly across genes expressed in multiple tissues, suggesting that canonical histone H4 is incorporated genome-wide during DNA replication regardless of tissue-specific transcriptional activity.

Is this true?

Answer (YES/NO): YES